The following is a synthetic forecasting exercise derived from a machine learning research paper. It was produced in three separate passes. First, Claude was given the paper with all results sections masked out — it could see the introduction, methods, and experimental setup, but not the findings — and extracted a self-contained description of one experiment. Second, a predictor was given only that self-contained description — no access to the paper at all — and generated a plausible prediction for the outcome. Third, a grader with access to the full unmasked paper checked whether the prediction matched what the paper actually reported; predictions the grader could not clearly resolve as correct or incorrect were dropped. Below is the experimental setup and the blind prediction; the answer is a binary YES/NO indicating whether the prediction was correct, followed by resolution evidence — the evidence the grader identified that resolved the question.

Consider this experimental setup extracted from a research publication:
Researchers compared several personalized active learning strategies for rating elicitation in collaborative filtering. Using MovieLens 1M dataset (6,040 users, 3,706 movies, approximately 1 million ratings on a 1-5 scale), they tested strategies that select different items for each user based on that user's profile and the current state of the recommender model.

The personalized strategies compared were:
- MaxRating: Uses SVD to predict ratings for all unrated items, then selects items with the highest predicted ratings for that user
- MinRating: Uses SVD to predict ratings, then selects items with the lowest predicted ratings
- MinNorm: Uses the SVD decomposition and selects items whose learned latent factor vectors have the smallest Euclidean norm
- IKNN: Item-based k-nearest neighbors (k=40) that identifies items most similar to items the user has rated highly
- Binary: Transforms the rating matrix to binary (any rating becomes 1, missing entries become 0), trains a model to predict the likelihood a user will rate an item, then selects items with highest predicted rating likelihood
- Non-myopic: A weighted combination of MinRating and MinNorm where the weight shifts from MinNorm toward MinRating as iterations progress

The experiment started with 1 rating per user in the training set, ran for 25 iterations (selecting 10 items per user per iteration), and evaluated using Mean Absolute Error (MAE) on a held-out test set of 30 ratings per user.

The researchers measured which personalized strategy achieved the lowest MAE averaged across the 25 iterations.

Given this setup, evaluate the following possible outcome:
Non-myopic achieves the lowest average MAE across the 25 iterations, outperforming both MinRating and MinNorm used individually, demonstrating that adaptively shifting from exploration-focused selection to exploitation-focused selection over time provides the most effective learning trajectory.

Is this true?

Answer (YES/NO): NO